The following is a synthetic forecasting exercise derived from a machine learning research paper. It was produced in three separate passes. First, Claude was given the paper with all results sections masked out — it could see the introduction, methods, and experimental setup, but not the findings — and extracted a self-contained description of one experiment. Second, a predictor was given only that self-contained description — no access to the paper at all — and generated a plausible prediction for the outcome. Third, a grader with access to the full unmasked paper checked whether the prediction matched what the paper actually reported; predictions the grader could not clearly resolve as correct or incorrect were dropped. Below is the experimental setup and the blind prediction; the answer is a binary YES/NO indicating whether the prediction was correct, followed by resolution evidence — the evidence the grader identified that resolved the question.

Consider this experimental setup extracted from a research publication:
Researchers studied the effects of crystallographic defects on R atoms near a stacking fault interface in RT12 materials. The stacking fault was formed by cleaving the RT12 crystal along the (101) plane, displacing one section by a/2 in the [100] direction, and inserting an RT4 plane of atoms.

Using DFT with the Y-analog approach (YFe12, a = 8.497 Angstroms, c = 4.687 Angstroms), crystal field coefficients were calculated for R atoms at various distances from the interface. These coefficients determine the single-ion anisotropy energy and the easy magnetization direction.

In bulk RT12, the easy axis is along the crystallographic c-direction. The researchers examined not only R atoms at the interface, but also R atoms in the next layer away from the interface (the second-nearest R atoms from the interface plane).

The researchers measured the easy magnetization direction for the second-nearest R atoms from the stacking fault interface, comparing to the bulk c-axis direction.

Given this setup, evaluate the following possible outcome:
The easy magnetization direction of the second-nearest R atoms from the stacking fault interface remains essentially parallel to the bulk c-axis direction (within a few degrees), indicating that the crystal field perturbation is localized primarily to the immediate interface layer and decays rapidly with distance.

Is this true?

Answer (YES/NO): YES